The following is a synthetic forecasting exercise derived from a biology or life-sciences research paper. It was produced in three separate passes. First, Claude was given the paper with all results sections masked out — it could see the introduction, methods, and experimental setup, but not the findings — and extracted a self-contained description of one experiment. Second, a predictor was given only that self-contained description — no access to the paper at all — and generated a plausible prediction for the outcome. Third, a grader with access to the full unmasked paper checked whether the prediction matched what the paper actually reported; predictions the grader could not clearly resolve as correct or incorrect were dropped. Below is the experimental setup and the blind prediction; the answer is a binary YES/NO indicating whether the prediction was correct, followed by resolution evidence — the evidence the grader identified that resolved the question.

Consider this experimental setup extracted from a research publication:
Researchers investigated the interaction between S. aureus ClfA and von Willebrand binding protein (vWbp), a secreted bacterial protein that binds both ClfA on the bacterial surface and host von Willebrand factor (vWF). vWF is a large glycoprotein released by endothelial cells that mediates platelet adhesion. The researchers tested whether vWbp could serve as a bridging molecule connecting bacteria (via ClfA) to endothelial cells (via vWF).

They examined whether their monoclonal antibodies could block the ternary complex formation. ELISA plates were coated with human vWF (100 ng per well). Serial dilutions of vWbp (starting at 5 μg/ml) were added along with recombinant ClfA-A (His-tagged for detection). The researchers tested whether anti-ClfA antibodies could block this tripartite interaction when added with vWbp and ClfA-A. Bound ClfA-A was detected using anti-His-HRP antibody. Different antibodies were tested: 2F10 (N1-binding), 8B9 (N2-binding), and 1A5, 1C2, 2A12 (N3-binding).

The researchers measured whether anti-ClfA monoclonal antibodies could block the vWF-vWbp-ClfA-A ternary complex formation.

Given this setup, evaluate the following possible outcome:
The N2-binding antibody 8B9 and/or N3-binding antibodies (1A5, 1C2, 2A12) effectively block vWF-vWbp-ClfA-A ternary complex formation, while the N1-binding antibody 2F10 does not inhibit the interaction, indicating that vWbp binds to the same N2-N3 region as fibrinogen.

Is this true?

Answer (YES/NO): NO